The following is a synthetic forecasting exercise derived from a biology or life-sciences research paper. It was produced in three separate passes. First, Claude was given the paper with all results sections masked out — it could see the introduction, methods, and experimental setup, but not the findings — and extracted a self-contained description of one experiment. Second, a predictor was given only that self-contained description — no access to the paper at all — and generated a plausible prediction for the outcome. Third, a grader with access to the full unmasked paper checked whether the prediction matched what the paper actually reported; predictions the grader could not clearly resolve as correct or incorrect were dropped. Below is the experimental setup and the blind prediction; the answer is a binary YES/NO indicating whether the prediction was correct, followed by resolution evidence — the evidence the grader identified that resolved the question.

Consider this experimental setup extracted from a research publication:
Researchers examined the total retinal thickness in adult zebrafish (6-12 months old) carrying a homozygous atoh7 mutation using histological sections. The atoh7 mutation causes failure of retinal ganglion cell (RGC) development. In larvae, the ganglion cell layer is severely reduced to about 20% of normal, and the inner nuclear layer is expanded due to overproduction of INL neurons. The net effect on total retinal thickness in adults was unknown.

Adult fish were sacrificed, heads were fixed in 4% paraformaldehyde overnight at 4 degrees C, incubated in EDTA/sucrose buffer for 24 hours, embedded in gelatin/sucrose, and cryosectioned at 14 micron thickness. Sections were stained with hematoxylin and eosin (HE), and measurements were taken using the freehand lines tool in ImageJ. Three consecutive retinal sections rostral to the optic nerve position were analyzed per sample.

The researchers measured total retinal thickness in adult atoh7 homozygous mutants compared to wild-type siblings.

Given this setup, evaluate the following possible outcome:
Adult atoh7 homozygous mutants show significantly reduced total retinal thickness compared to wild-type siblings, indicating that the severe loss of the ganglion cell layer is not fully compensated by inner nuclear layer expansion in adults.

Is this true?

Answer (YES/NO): YES